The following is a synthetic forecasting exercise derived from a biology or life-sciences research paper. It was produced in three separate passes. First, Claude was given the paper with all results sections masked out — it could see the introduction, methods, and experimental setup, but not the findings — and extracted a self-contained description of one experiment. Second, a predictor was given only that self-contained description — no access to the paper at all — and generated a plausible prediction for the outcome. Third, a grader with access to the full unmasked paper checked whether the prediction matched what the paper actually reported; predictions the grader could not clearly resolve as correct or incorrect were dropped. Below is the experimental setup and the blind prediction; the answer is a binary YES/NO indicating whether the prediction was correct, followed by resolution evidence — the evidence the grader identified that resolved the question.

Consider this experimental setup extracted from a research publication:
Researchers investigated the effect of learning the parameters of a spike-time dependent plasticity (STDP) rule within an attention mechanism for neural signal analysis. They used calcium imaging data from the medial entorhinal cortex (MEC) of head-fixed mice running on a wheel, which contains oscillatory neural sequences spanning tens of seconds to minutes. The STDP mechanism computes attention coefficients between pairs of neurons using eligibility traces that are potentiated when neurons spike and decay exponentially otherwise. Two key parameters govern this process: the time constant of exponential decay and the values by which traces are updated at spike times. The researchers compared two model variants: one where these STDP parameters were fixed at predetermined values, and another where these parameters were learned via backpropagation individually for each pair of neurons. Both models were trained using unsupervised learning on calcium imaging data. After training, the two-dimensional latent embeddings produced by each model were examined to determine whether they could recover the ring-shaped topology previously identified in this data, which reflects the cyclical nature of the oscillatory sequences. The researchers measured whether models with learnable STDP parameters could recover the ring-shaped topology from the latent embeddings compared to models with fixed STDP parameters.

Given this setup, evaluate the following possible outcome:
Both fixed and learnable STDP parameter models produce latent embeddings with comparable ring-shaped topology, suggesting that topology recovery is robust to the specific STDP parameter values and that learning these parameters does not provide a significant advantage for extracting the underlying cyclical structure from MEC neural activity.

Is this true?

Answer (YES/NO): NO